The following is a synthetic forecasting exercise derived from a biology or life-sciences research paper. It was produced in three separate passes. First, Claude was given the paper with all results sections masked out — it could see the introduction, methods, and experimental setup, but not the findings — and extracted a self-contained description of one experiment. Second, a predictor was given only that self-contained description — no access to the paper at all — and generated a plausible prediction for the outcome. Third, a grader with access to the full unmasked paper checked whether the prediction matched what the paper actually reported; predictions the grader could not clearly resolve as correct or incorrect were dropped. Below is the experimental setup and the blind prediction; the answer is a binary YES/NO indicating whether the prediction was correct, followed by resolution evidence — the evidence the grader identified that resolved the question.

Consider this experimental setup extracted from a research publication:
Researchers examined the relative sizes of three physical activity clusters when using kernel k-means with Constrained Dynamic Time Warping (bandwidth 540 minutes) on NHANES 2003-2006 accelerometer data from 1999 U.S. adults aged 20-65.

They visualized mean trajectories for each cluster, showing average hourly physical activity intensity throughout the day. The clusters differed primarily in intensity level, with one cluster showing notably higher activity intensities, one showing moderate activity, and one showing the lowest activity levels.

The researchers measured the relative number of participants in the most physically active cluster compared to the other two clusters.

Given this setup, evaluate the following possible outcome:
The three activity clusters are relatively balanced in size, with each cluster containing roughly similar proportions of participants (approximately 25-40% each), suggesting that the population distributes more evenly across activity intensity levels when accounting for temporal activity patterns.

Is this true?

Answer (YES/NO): NO